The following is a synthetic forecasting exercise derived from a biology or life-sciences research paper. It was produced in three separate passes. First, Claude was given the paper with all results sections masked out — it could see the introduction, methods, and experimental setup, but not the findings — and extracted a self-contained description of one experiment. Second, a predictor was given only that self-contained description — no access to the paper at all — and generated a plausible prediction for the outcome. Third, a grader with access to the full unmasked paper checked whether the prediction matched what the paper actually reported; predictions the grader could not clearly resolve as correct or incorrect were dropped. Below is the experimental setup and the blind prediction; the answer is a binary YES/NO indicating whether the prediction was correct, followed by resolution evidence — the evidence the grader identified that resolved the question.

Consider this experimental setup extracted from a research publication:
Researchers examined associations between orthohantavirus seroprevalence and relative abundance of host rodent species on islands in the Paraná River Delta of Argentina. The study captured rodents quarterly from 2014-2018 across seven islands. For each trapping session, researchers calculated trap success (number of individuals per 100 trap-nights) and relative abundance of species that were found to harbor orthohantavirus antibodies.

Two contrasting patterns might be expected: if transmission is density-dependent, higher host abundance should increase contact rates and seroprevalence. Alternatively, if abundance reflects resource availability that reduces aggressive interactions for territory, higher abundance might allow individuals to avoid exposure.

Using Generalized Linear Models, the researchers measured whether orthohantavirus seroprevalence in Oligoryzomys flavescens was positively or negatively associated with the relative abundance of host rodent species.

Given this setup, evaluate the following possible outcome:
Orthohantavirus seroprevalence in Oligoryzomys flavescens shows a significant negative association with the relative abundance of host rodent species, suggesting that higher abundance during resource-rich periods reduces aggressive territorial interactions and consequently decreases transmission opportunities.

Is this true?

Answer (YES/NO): NO